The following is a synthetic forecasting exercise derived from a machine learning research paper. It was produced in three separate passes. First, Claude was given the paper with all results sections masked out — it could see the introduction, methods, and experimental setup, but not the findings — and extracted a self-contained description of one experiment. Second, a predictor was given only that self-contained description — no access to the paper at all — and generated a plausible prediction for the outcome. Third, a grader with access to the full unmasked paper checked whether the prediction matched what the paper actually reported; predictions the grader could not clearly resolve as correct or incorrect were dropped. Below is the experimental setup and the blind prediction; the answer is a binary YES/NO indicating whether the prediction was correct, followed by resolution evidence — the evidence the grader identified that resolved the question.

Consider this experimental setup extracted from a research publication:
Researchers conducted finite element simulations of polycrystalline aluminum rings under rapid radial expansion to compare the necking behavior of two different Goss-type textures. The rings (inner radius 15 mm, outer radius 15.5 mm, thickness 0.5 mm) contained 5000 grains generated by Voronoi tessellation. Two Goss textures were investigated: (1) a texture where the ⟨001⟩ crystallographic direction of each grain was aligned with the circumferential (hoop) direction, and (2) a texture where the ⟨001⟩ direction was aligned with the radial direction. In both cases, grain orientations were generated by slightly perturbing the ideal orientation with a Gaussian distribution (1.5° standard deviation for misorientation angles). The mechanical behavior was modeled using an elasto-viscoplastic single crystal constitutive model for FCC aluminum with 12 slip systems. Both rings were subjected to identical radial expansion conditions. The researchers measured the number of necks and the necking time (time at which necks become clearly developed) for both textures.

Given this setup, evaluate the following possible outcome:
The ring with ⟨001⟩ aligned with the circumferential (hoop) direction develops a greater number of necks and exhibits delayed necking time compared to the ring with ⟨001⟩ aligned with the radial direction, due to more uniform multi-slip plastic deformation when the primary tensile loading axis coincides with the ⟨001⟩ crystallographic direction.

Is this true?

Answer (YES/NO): NO